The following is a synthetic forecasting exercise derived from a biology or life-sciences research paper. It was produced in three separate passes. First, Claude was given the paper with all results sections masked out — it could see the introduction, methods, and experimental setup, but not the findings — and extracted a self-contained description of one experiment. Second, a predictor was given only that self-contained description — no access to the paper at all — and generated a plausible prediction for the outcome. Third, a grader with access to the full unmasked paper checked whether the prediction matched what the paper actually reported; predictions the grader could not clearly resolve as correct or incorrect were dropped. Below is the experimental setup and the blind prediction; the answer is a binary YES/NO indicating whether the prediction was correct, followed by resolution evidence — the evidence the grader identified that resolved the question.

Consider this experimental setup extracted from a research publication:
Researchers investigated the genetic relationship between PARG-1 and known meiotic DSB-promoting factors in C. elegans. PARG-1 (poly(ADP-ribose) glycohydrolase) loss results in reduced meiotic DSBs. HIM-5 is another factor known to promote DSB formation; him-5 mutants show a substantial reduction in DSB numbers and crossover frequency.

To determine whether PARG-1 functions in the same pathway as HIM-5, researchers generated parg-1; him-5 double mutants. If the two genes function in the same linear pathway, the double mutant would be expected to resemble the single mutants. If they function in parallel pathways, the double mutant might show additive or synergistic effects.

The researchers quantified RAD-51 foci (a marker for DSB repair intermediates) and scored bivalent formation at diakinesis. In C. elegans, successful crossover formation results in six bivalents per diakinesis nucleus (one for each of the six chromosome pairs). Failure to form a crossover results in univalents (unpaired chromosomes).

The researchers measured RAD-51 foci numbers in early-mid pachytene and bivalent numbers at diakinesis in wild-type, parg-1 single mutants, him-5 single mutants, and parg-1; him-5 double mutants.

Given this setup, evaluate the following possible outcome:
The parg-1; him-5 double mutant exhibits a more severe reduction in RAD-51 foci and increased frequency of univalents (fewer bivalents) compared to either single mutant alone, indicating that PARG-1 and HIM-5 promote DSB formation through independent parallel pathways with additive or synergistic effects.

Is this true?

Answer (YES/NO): YES